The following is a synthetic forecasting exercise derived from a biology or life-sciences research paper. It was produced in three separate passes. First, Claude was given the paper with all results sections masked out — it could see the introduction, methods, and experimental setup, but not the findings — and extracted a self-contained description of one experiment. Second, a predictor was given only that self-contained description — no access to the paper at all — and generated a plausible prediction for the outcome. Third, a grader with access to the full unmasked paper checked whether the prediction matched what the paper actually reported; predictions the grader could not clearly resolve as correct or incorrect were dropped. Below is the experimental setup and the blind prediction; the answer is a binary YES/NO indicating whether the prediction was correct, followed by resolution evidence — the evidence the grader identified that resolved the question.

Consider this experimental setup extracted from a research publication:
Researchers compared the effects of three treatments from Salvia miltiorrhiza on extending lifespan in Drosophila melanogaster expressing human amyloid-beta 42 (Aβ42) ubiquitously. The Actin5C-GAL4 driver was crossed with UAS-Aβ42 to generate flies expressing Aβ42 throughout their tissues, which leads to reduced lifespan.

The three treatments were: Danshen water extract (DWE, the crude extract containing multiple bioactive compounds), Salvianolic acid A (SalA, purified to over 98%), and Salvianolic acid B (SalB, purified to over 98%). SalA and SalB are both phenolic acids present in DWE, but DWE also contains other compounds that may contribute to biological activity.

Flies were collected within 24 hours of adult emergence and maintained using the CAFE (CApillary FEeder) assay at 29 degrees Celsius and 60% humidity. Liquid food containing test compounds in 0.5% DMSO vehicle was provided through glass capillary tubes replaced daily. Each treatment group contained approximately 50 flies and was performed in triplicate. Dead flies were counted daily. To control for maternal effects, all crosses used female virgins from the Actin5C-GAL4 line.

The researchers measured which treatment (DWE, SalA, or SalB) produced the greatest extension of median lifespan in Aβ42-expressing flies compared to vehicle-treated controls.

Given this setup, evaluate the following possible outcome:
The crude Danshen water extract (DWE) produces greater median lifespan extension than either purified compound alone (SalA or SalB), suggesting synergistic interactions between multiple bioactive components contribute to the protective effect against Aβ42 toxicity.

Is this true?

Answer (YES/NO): NO